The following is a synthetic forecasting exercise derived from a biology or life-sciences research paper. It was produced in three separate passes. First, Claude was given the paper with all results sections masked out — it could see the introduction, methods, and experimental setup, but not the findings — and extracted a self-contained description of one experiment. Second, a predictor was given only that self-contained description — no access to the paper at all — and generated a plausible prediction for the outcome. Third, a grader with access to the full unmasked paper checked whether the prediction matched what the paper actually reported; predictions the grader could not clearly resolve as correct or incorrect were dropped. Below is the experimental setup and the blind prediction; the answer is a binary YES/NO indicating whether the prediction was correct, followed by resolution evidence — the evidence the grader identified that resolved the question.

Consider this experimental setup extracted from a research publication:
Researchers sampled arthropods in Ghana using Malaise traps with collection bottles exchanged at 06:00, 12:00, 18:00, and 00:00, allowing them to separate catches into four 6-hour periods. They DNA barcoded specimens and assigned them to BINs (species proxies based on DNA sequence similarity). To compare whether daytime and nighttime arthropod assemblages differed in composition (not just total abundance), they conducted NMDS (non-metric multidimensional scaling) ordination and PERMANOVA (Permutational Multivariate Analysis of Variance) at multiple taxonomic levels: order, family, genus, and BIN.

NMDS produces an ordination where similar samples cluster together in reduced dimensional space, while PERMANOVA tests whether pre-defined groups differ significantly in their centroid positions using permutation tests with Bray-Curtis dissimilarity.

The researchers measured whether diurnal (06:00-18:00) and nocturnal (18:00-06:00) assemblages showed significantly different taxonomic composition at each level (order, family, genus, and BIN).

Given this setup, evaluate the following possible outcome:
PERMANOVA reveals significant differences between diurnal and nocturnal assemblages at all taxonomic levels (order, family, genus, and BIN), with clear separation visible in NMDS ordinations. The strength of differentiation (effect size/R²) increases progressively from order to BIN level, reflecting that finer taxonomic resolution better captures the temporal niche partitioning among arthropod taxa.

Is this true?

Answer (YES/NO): NO